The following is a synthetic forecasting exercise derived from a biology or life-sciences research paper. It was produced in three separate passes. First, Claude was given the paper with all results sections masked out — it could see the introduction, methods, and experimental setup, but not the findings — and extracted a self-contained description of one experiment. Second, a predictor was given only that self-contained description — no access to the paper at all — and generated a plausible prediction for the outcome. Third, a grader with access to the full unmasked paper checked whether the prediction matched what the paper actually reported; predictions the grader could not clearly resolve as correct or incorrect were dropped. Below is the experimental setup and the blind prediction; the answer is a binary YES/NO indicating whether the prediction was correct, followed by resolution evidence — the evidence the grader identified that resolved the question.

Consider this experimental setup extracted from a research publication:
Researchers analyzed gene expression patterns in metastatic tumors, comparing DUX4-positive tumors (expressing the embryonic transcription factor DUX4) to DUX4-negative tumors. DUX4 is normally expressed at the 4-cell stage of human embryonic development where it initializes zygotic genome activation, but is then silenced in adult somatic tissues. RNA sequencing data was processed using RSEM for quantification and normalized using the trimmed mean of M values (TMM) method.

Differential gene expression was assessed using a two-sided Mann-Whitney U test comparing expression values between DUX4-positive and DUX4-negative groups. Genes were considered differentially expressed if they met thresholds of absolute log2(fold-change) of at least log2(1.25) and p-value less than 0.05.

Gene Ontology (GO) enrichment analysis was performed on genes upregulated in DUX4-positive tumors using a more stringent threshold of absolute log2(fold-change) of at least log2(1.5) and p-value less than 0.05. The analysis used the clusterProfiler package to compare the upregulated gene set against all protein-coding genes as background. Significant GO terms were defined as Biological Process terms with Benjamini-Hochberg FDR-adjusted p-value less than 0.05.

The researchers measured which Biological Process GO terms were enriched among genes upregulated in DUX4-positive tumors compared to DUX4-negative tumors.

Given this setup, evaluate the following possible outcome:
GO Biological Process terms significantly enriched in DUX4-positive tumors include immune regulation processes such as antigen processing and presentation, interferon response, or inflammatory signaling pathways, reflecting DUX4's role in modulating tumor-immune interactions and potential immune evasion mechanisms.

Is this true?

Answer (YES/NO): NO